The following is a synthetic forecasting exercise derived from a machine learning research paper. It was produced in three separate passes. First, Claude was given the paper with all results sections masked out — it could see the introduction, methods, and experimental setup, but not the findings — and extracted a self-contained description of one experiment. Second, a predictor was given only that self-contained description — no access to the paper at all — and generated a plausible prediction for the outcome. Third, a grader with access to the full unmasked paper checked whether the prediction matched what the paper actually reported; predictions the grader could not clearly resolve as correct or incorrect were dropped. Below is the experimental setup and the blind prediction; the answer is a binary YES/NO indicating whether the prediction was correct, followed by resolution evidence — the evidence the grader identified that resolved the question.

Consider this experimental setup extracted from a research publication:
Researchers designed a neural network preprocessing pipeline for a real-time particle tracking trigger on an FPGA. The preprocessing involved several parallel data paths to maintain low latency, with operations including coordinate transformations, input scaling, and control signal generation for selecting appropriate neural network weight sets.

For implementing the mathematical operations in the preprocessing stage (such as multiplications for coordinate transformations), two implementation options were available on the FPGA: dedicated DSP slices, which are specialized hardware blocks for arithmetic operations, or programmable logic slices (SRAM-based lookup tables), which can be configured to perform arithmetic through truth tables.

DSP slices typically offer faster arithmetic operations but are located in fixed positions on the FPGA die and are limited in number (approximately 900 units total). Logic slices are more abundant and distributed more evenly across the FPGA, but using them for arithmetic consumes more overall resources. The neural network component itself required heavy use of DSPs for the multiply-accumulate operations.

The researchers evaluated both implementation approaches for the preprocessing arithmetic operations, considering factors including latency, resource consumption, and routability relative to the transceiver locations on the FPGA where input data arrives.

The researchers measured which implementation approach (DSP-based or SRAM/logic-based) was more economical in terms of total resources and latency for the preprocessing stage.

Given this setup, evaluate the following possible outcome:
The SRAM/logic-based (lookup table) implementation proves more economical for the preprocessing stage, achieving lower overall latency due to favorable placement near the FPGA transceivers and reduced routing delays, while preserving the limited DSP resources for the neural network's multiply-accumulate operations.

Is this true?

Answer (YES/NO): YES